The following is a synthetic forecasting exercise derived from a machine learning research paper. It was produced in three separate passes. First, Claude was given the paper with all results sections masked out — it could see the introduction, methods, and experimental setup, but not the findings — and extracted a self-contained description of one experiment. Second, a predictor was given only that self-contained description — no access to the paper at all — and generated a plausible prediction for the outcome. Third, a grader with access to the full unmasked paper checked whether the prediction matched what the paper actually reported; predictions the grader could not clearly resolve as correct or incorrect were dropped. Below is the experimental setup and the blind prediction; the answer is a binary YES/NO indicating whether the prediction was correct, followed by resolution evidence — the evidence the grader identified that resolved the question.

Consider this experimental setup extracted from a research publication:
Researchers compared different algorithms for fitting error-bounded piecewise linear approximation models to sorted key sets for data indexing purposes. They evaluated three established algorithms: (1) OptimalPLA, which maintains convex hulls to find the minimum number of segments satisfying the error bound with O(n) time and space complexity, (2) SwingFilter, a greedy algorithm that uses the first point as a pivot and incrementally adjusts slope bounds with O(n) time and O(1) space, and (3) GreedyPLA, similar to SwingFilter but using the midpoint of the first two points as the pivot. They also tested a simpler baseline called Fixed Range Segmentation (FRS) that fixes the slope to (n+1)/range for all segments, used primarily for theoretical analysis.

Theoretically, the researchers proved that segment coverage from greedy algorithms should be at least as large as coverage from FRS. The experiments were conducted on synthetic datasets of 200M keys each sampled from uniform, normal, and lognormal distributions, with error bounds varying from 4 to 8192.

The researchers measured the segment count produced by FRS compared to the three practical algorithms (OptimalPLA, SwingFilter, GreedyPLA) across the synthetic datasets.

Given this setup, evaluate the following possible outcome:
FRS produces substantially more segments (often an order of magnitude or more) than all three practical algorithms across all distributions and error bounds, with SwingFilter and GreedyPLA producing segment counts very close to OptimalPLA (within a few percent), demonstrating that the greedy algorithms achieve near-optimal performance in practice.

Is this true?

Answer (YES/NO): NO